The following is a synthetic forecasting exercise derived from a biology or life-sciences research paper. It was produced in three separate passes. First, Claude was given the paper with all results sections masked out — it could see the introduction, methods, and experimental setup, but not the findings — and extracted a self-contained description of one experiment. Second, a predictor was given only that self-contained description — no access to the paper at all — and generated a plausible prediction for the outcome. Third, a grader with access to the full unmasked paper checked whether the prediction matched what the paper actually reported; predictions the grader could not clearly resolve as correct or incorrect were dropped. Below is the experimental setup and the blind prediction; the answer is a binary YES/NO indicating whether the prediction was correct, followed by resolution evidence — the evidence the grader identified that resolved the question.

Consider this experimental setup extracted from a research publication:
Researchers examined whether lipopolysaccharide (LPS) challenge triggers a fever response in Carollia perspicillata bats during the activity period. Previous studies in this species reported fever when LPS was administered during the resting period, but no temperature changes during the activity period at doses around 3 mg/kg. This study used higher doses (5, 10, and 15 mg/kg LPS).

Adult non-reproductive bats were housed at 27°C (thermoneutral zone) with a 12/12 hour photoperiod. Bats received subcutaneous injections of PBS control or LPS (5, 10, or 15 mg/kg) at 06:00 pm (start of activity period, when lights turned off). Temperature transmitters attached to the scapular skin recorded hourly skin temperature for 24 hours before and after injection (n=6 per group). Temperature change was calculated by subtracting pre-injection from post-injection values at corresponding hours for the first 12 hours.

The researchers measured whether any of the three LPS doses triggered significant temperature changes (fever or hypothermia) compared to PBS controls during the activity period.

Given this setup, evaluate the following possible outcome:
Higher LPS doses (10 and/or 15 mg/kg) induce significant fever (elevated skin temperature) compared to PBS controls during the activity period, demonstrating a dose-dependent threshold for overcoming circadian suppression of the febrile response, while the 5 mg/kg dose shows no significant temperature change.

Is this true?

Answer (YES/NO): NO